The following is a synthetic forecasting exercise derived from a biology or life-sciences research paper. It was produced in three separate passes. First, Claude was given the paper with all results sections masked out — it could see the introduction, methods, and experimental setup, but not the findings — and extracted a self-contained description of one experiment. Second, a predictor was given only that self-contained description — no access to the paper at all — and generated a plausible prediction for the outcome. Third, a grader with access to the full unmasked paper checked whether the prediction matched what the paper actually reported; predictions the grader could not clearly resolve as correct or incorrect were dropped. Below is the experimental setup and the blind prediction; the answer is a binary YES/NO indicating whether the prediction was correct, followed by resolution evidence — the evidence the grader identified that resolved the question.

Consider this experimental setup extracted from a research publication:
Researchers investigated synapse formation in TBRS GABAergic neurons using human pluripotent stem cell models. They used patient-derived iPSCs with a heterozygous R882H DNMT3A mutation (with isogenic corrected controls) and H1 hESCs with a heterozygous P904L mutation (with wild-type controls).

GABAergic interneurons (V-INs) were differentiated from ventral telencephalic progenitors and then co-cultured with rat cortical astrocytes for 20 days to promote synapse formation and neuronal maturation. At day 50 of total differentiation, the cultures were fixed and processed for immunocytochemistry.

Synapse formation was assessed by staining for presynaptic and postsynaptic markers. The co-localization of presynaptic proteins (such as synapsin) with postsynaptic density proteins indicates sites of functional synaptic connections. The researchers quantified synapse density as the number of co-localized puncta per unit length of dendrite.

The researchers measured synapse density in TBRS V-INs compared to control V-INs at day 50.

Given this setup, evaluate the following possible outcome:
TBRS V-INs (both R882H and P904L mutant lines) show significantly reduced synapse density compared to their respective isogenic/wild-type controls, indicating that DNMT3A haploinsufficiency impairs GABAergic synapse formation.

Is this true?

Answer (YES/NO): NO